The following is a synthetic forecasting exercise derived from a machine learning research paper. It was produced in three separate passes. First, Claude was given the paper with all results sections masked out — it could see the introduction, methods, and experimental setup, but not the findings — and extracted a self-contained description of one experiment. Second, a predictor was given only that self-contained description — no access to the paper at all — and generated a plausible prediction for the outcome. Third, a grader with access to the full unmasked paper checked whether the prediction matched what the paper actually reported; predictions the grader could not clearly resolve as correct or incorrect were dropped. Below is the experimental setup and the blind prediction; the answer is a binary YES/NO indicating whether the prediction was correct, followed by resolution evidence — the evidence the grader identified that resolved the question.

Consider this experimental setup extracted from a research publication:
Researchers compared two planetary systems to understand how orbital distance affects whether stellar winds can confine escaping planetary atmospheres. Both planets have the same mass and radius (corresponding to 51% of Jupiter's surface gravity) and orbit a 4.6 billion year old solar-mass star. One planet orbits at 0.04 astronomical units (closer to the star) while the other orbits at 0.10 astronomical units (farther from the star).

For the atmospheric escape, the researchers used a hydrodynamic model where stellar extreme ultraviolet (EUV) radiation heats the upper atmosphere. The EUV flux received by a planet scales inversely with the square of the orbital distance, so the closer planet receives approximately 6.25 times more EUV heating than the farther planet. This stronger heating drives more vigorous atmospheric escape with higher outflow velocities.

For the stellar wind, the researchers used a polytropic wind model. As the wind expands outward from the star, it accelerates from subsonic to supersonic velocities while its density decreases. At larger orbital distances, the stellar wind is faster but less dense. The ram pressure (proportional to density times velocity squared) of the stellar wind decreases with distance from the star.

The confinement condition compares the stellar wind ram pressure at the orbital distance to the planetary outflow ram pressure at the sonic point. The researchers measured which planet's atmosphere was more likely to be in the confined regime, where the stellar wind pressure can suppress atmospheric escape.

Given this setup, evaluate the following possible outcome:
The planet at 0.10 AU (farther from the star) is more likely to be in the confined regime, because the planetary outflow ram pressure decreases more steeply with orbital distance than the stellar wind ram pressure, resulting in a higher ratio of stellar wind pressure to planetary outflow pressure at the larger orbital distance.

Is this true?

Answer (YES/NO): YES